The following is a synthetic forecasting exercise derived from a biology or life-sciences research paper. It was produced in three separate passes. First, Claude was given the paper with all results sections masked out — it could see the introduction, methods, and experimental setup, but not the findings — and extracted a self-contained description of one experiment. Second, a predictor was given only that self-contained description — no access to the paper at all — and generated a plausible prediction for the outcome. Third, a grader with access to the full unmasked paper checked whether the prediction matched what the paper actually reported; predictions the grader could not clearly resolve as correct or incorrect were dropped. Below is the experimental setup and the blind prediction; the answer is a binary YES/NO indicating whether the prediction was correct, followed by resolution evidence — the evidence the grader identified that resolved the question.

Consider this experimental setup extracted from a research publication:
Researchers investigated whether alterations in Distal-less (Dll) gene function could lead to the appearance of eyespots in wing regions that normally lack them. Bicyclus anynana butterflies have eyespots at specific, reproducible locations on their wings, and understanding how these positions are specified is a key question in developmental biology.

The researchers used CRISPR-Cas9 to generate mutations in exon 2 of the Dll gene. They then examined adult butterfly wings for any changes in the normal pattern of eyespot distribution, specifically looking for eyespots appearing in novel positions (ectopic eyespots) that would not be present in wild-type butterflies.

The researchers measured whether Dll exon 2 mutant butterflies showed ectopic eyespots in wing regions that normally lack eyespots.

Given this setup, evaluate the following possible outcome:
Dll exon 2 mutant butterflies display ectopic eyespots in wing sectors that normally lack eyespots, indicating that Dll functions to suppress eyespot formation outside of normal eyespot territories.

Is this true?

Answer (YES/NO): NO